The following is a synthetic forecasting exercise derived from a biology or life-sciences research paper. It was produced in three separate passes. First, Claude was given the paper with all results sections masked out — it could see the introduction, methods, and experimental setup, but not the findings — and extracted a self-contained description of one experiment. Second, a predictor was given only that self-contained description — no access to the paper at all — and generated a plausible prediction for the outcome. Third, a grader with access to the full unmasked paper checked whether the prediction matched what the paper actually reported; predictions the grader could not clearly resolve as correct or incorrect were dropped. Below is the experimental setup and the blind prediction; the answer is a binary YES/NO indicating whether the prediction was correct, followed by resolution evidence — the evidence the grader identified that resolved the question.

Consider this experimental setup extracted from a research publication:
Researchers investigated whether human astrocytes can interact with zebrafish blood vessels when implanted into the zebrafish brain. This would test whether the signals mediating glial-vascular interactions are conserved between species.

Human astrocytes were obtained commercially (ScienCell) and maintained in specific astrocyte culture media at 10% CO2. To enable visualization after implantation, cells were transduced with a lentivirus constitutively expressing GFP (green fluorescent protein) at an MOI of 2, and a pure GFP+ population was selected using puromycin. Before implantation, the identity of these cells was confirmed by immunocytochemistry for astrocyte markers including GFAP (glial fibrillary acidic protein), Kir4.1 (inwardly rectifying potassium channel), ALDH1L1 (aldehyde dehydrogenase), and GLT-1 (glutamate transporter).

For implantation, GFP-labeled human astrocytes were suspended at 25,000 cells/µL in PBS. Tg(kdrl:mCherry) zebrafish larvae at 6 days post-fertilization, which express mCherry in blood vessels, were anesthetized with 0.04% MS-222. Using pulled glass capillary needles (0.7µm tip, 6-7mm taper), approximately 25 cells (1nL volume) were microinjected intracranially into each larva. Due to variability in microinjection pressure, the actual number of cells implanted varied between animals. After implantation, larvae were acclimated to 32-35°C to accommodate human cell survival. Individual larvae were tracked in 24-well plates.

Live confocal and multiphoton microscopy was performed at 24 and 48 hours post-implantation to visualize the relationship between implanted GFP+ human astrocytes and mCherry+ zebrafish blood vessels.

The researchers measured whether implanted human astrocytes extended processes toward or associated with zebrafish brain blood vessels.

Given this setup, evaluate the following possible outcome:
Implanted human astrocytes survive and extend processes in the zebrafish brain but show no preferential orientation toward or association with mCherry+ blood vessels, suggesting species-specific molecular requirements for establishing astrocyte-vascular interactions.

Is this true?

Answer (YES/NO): NO